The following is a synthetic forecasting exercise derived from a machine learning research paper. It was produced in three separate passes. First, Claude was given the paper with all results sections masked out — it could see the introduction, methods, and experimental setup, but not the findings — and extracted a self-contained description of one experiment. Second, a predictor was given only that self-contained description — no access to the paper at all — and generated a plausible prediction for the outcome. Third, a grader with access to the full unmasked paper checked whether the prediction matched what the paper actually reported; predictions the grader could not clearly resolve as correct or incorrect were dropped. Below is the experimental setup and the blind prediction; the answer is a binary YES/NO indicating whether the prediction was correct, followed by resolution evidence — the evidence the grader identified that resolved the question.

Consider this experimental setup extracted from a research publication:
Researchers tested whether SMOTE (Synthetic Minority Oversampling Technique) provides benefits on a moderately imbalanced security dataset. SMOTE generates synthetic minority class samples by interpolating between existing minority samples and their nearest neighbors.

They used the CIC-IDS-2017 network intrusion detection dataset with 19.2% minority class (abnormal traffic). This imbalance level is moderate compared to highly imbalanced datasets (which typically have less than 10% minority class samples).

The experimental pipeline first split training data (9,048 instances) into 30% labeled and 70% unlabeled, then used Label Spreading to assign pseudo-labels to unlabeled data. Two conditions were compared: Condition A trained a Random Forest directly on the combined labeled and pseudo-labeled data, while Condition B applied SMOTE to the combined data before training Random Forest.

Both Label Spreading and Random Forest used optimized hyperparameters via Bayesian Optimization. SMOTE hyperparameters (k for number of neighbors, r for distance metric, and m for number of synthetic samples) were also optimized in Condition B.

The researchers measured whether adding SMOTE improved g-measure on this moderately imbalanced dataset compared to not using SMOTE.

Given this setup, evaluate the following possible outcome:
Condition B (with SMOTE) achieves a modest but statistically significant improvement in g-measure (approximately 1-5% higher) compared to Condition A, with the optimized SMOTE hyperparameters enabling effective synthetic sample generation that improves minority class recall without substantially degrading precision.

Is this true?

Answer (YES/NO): NO